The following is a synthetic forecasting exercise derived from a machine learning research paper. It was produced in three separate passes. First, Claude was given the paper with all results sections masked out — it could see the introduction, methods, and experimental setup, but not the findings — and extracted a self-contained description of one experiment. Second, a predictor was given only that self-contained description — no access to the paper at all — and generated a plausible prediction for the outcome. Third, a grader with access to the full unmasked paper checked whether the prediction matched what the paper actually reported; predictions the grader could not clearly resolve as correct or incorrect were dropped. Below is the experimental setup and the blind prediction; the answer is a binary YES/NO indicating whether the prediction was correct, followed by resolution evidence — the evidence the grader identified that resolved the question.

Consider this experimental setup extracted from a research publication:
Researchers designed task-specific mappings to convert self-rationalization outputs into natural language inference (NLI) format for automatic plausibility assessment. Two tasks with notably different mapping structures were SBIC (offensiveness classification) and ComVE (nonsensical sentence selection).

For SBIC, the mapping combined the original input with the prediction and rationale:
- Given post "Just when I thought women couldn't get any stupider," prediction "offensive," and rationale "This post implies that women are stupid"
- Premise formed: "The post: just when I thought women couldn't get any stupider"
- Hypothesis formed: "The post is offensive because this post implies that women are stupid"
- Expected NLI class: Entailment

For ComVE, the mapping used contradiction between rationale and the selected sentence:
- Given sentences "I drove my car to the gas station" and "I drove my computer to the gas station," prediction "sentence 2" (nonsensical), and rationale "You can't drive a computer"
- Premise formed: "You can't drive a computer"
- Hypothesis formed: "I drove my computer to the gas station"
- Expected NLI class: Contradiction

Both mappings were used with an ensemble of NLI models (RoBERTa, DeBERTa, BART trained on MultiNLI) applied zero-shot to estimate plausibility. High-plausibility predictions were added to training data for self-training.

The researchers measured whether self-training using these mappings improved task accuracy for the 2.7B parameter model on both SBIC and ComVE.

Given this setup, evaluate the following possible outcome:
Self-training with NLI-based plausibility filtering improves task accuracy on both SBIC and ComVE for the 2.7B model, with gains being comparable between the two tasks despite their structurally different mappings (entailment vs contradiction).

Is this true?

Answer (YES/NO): YES